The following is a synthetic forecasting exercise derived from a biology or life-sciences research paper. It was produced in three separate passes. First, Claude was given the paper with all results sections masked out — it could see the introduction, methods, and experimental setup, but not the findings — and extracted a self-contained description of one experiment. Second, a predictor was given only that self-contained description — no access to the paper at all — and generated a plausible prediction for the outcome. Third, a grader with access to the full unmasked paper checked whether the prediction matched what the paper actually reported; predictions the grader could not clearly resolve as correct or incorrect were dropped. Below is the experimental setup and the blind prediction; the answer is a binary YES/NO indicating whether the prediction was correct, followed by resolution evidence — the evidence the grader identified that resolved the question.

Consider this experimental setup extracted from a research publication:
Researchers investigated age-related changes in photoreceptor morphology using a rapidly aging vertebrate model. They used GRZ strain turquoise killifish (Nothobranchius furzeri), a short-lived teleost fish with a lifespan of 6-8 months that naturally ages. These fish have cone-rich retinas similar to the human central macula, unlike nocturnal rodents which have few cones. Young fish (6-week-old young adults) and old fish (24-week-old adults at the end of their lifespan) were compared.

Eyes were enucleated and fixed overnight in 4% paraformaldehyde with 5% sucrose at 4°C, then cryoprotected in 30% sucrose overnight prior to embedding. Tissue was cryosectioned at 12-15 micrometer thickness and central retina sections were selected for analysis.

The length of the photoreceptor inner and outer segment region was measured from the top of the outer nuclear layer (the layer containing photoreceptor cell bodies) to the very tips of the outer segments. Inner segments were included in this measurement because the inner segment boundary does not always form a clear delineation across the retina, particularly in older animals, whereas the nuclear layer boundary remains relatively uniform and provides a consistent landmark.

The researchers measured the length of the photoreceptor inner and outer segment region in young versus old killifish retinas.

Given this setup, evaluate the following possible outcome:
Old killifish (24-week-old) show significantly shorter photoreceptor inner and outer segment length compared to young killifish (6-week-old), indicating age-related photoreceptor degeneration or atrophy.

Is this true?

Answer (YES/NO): NO